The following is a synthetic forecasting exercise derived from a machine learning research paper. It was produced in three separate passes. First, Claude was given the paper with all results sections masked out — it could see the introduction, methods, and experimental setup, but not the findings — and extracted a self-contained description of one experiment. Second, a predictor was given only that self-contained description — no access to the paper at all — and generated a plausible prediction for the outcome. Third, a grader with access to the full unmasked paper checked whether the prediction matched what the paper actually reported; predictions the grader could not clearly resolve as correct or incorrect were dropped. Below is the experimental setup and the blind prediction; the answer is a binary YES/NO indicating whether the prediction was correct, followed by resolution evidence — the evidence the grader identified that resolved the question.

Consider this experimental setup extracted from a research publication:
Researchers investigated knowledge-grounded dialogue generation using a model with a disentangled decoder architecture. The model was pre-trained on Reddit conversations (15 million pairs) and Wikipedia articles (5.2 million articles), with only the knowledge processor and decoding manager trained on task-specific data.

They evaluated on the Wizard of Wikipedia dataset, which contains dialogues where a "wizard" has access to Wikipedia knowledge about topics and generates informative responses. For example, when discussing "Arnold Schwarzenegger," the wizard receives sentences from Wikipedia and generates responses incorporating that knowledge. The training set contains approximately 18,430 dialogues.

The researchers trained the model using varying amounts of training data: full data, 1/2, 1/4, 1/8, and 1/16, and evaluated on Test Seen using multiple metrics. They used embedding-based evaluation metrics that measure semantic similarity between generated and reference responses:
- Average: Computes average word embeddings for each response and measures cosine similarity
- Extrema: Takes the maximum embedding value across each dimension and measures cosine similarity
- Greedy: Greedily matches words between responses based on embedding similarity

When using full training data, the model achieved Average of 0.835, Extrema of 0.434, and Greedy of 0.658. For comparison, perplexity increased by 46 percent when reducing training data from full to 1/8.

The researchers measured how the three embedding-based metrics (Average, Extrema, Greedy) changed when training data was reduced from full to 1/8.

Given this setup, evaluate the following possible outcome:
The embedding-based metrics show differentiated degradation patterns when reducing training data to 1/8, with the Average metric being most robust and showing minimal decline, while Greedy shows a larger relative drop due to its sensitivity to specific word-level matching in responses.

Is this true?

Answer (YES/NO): NO